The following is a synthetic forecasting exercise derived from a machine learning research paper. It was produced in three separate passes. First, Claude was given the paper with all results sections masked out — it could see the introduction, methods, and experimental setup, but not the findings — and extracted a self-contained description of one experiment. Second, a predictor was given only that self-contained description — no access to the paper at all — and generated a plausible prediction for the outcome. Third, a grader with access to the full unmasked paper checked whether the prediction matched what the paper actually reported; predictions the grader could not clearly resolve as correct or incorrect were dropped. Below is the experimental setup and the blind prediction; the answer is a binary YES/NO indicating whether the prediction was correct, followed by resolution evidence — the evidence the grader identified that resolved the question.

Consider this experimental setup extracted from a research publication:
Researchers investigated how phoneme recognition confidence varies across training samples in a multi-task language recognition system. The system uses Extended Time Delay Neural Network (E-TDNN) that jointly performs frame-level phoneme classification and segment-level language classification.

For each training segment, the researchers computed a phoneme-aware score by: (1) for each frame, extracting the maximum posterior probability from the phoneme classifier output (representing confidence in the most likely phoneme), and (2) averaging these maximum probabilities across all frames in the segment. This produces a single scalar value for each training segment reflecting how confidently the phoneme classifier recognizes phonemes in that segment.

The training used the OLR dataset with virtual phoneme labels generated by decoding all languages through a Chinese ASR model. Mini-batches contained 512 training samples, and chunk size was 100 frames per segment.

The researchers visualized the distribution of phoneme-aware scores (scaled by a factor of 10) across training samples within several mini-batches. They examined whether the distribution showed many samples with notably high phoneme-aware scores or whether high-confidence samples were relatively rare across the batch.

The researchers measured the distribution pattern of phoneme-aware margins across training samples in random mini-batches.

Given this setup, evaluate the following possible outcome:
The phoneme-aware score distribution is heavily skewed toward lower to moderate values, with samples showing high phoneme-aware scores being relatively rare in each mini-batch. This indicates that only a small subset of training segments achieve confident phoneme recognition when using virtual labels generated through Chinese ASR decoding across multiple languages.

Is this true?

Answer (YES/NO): YES